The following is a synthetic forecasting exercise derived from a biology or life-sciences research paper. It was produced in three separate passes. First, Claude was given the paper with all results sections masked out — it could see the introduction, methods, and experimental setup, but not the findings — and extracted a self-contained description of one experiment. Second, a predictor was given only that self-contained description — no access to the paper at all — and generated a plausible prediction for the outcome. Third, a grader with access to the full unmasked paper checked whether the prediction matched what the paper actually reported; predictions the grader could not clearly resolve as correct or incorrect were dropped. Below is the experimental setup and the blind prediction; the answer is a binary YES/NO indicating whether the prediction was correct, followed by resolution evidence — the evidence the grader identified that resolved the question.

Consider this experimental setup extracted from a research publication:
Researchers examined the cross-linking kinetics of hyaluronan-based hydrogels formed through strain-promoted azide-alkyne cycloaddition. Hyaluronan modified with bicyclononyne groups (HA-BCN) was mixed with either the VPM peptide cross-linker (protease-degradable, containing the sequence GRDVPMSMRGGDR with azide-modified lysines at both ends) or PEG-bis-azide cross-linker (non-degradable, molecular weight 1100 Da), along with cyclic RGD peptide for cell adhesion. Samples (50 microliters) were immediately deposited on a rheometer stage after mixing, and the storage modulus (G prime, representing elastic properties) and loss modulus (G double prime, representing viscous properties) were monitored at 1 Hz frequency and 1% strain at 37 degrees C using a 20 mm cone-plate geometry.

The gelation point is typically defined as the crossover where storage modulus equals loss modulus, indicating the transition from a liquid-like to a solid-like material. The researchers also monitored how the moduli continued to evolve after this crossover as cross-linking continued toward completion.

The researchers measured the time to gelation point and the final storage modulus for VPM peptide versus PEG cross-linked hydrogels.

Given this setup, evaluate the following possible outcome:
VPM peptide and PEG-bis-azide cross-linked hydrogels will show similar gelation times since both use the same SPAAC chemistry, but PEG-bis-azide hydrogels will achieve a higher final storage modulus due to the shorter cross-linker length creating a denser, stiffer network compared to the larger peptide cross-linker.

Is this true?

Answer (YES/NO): NO